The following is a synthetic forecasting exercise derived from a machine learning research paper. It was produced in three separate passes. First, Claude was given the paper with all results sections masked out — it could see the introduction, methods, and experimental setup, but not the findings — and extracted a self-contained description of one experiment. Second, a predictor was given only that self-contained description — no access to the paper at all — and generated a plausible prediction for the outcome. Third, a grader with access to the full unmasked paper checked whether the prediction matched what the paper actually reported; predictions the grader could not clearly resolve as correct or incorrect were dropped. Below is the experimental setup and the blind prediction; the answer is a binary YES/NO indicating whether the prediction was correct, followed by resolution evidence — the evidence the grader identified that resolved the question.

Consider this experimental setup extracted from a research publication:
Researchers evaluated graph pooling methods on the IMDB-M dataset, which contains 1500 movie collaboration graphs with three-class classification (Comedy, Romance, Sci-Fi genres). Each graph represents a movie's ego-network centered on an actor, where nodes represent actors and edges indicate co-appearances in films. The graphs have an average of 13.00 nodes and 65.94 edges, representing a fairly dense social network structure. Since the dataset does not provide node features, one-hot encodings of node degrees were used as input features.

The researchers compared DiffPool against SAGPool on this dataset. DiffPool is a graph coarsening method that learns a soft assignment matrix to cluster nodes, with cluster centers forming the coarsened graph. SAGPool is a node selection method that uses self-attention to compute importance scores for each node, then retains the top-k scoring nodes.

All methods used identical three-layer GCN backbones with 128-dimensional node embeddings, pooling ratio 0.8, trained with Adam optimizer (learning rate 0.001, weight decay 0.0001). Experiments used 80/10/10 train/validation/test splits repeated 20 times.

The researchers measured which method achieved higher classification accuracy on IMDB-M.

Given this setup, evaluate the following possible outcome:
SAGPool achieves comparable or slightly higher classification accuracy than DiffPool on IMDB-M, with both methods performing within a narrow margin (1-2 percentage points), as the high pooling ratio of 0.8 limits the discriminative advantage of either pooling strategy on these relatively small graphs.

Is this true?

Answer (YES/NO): NO